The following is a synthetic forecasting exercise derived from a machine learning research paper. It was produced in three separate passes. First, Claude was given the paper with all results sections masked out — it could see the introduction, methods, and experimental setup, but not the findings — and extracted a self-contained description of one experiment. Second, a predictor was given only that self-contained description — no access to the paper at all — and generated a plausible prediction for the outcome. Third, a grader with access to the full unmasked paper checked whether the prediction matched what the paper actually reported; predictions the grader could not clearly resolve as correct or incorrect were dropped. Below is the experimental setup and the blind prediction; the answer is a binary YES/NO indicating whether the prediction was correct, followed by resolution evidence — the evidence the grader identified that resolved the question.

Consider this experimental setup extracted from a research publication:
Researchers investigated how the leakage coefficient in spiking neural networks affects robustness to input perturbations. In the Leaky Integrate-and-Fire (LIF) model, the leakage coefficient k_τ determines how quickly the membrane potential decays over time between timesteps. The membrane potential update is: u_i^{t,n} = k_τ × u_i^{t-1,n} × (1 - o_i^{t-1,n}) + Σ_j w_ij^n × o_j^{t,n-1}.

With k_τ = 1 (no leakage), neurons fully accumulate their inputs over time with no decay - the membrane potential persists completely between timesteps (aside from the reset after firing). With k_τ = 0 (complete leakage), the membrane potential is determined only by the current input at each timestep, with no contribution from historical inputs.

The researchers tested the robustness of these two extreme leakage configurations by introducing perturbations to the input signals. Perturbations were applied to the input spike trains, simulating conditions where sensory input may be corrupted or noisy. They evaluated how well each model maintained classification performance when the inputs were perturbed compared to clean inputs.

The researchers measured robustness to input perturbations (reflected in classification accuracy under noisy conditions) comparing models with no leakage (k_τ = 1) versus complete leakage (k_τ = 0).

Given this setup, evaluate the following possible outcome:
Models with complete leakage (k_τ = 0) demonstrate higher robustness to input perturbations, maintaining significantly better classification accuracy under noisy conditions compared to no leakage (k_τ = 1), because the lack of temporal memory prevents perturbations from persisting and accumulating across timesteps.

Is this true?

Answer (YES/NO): YES